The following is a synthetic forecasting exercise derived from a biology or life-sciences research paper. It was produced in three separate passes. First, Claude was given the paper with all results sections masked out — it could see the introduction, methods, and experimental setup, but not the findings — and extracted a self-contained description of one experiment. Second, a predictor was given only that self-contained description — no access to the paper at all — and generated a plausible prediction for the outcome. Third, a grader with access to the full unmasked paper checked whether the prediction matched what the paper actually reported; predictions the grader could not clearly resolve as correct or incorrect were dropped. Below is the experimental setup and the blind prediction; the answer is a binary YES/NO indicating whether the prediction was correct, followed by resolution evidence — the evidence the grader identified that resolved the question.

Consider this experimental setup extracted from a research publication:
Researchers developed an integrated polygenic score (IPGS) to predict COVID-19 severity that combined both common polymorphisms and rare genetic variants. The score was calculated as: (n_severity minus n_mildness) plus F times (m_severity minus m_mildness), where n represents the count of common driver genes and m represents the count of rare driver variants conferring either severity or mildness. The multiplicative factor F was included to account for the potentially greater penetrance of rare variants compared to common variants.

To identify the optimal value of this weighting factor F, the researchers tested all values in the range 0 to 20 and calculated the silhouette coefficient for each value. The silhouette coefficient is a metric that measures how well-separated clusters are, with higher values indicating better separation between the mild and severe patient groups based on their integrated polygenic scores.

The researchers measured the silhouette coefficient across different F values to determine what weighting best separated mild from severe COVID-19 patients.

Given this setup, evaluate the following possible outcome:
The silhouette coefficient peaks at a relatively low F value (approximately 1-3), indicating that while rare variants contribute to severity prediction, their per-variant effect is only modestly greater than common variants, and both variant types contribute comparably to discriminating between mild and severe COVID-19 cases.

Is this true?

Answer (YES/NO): YES